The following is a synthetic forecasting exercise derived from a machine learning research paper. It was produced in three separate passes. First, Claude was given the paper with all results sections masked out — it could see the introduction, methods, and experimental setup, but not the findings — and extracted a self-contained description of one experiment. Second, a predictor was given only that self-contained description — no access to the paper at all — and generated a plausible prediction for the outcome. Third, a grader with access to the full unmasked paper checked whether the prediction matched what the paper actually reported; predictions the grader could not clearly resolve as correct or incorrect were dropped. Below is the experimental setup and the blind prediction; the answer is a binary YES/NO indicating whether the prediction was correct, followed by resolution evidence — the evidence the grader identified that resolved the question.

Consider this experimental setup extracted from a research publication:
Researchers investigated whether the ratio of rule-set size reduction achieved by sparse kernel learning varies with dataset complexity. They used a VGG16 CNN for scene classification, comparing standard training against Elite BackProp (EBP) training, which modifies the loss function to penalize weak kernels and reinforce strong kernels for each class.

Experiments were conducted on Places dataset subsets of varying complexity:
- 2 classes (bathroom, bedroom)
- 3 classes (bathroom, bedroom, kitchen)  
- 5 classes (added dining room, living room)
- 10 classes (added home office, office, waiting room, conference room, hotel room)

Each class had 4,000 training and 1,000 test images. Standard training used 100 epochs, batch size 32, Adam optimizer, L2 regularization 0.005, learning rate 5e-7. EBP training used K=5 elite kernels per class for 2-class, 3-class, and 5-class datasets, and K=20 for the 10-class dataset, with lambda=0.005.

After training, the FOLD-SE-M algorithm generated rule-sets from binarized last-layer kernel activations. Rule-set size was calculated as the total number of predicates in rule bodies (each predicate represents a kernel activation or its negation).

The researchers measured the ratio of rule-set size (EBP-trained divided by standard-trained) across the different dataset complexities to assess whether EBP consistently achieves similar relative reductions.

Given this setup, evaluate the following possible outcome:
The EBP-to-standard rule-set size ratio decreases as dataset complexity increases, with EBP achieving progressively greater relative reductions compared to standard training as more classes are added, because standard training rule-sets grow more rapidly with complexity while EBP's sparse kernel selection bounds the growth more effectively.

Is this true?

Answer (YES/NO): NO